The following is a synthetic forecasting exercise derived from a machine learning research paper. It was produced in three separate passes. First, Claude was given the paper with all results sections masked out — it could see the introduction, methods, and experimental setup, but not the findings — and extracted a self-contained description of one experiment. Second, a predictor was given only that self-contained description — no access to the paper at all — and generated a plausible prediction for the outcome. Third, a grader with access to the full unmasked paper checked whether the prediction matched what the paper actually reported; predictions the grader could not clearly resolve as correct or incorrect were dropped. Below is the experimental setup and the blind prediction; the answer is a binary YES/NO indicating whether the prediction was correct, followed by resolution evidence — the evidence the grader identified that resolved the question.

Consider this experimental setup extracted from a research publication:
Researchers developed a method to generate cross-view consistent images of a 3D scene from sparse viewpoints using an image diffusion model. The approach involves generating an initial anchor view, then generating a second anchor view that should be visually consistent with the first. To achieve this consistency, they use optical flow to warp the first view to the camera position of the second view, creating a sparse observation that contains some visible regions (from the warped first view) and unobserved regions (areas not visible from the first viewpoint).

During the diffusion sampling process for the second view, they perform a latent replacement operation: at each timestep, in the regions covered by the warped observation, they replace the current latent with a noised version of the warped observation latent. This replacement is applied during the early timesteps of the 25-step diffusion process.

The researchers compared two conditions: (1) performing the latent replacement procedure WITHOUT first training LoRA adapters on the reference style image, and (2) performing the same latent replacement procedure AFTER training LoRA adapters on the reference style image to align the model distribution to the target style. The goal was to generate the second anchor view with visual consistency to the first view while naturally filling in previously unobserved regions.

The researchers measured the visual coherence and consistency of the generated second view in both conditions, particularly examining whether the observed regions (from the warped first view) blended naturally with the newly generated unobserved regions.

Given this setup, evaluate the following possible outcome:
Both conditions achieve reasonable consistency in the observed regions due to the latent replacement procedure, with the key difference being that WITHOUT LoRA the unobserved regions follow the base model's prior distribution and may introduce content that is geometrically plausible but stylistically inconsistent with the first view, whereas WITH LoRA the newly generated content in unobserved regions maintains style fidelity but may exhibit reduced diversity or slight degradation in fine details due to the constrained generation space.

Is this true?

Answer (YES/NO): NO